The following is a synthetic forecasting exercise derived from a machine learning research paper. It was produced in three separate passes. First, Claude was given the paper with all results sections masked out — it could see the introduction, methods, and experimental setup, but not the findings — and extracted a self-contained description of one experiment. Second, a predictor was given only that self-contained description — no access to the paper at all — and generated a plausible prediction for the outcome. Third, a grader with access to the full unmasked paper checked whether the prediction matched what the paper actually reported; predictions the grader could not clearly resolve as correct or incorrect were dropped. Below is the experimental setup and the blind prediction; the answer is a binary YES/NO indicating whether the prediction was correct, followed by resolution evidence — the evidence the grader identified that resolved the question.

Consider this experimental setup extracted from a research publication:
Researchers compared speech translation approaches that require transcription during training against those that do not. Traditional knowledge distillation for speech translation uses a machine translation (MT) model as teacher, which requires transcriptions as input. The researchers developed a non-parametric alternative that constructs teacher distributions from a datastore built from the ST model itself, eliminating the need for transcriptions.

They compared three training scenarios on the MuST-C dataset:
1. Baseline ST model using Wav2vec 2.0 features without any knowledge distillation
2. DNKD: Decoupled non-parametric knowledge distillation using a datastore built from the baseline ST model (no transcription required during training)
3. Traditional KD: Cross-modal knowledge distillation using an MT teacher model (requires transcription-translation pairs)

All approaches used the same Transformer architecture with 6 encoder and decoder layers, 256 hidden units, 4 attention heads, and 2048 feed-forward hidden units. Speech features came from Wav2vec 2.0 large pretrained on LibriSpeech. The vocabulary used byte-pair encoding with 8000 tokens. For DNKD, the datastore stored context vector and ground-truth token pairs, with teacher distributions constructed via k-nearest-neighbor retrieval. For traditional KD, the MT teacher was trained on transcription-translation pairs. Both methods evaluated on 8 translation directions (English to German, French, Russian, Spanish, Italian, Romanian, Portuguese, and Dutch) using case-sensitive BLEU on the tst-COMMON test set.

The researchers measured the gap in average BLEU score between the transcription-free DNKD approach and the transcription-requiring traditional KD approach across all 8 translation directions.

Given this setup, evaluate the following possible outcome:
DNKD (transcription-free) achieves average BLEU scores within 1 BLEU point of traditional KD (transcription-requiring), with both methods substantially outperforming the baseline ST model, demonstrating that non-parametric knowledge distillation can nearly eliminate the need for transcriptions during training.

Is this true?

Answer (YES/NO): YES